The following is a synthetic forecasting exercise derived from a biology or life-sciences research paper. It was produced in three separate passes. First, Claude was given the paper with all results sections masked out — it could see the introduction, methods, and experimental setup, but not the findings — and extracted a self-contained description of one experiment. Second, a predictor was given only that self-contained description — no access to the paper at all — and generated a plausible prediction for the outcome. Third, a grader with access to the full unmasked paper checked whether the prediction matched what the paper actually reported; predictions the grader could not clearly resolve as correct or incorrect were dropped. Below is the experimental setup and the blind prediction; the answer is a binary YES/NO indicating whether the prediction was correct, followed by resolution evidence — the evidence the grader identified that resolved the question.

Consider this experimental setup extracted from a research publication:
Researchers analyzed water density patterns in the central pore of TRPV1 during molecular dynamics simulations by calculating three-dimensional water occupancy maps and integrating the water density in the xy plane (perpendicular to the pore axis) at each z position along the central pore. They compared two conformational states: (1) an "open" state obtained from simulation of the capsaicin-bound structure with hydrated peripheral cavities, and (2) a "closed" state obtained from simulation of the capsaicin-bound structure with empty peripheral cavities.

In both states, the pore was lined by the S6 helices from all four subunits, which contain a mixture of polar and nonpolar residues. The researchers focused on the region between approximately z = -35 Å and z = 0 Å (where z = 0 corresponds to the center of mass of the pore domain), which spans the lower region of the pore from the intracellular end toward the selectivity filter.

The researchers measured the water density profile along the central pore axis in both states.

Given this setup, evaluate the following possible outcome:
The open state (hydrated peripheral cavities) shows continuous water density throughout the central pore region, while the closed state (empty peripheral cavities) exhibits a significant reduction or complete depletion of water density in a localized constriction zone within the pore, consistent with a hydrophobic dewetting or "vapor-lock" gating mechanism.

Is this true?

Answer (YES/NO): NO